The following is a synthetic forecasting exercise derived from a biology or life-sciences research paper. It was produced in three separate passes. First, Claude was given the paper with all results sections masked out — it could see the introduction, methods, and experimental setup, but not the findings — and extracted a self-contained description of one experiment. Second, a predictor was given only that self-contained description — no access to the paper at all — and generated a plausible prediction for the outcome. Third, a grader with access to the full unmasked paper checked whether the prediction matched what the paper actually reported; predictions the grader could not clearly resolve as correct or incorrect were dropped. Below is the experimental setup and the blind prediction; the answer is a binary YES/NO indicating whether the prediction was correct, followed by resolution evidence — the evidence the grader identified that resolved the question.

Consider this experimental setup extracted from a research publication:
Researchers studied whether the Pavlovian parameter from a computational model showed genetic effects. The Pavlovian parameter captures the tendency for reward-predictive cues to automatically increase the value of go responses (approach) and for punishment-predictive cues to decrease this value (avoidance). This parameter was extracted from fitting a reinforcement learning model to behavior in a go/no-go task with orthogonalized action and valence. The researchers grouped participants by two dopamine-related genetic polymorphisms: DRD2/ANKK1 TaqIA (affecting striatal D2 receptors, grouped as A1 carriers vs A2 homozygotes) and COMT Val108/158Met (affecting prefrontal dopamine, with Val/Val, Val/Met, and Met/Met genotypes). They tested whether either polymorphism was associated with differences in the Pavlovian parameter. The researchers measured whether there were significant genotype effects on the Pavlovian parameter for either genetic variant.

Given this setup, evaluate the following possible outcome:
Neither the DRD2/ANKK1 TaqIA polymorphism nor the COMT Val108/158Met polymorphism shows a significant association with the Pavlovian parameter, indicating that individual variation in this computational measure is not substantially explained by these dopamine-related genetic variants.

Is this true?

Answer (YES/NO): YES